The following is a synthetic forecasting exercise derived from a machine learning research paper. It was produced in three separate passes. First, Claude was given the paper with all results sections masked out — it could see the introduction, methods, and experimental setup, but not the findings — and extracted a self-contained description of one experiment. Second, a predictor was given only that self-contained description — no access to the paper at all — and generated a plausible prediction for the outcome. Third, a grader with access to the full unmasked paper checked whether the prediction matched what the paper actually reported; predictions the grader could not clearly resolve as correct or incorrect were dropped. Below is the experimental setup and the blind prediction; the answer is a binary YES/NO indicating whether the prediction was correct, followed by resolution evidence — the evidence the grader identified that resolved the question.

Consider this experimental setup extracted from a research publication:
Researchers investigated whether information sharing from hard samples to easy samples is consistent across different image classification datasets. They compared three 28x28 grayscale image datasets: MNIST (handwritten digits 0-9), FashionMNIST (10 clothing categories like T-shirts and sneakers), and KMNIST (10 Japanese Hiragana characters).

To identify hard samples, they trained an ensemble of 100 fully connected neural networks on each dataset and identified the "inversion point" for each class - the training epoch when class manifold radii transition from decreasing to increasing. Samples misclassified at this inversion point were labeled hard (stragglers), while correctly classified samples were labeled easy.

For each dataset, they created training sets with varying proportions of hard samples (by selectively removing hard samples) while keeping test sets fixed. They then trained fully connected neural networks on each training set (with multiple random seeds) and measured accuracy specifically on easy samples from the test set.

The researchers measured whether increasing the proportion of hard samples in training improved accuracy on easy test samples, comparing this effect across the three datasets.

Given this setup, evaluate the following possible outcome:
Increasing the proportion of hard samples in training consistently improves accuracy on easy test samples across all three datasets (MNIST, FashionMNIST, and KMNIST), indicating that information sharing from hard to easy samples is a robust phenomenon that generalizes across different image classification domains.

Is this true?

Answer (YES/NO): NO